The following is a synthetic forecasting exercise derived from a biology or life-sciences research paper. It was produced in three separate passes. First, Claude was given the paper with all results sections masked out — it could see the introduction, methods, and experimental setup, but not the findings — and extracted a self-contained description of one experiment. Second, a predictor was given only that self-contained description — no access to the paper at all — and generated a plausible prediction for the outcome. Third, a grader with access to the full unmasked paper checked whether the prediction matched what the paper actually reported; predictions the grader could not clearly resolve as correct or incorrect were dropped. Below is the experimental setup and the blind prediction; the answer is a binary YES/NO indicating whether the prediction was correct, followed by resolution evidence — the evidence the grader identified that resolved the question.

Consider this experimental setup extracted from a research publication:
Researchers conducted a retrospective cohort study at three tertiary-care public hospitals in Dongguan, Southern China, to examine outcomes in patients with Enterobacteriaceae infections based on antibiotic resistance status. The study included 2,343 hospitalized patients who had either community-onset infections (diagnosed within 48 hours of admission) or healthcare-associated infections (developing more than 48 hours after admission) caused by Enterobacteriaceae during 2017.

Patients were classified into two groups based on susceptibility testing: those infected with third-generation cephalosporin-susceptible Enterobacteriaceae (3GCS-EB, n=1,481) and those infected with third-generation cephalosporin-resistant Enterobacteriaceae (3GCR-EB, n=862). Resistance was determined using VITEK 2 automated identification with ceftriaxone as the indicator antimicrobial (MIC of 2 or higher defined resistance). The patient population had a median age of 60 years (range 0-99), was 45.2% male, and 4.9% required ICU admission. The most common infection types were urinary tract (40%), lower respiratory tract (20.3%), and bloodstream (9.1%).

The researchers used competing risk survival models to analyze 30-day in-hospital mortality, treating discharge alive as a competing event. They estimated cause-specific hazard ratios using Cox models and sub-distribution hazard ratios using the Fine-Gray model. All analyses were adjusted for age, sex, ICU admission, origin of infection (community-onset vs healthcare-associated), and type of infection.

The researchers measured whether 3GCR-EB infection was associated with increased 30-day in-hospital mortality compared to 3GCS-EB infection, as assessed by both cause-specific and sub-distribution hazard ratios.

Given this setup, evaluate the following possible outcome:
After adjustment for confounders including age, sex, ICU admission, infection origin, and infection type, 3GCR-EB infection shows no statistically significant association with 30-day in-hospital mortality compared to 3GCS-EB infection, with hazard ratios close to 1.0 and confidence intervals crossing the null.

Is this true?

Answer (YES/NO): YES